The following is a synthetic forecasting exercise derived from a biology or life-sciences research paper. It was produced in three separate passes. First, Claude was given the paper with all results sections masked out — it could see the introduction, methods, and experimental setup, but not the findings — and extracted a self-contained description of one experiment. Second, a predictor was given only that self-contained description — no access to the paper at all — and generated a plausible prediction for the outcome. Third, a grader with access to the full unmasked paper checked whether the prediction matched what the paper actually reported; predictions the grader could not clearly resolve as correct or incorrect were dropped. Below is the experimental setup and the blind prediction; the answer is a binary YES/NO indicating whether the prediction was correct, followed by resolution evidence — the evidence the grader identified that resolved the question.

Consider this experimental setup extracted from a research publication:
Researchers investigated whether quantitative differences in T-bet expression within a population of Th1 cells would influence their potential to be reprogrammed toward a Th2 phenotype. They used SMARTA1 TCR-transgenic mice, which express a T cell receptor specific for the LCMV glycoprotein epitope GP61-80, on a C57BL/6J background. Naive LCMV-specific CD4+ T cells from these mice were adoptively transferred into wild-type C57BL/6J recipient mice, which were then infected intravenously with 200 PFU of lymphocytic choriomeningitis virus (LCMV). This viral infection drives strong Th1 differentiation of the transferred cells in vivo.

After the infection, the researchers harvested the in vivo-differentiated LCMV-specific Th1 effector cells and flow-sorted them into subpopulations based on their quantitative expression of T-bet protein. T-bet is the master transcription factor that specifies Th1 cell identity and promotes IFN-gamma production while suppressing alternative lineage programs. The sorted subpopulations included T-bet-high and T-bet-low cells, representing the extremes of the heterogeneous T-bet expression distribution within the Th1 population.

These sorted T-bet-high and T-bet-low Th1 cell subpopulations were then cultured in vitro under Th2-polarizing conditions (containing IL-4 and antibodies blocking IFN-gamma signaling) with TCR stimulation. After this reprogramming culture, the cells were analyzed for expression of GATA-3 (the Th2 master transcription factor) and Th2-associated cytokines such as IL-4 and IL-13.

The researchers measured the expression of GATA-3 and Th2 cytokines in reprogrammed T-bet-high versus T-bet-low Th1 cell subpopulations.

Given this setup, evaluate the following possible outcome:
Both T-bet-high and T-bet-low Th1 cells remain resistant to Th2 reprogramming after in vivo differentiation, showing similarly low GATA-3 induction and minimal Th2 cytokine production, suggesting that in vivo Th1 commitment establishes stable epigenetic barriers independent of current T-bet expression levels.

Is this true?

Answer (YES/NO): NO